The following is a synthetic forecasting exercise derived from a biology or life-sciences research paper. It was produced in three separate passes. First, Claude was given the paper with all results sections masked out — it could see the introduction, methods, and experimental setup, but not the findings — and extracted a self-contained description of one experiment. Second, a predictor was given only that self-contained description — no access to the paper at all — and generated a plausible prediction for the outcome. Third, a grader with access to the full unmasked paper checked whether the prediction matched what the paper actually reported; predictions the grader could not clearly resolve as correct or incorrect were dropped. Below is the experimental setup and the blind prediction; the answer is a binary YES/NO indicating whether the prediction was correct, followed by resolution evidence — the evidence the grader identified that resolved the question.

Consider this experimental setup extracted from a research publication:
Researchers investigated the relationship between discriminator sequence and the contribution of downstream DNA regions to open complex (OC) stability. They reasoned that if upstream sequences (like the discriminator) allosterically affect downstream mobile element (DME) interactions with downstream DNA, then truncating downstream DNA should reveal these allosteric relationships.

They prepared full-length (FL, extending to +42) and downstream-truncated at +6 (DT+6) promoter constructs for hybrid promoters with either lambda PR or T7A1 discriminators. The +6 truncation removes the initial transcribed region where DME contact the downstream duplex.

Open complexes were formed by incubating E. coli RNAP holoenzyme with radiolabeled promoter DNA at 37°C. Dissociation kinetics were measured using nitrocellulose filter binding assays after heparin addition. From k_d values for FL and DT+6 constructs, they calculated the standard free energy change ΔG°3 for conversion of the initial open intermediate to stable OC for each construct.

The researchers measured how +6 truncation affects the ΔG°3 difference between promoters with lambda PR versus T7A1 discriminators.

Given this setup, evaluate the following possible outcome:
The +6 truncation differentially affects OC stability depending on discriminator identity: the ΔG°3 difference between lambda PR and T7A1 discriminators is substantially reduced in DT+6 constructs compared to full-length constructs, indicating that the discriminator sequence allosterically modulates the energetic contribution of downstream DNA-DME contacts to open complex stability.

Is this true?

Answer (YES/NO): YES